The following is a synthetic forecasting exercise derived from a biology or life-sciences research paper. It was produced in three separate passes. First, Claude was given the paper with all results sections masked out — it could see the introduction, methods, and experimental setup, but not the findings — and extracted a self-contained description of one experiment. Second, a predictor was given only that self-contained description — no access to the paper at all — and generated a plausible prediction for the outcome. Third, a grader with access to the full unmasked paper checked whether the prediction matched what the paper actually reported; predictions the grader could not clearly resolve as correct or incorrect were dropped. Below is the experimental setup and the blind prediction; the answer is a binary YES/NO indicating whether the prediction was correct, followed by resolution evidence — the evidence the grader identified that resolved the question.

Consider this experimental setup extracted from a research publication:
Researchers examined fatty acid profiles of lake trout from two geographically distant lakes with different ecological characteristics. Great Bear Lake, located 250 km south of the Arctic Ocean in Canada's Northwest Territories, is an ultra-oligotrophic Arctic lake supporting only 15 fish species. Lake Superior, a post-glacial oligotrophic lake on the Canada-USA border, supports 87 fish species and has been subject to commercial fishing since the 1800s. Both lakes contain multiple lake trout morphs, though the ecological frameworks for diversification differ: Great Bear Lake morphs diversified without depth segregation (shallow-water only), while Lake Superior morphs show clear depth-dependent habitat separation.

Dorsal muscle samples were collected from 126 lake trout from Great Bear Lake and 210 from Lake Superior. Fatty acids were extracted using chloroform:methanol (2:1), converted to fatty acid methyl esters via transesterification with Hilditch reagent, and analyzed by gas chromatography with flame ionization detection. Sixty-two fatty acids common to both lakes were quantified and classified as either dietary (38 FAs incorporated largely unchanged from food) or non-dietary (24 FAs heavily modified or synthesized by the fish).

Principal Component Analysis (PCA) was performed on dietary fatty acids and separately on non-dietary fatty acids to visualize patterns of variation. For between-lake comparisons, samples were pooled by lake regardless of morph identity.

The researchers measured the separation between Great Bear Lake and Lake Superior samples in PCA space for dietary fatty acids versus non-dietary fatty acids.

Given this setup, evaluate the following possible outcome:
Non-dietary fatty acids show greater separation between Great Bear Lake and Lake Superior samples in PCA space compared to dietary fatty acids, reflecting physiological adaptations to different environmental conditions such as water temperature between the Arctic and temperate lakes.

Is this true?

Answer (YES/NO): NO